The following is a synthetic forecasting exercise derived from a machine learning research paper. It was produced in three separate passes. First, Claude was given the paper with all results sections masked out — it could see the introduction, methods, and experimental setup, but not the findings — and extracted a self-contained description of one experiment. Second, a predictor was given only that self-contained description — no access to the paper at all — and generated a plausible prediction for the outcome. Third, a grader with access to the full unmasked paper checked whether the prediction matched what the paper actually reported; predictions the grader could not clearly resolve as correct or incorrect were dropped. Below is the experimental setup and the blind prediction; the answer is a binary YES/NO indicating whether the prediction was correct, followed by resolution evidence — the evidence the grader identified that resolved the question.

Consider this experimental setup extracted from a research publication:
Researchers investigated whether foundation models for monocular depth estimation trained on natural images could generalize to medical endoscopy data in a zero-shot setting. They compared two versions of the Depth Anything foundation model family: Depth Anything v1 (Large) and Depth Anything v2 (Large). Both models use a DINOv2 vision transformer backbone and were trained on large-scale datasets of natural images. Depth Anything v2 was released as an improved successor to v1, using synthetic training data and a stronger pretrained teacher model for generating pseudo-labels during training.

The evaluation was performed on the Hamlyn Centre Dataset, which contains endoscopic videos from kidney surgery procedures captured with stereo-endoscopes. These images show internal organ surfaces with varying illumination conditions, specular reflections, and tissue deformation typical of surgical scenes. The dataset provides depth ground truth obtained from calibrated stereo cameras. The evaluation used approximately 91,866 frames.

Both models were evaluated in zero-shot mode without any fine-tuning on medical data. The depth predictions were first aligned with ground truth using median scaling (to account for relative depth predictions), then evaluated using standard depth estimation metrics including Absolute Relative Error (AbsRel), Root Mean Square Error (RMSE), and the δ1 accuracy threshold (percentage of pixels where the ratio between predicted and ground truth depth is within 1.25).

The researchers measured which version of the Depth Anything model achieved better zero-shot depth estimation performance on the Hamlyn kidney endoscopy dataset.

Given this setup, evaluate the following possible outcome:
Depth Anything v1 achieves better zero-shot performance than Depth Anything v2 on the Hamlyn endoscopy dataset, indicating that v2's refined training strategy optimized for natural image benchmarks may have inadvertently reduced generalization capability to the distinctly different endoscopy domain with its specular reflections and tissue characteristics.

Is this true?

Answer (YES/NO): YES